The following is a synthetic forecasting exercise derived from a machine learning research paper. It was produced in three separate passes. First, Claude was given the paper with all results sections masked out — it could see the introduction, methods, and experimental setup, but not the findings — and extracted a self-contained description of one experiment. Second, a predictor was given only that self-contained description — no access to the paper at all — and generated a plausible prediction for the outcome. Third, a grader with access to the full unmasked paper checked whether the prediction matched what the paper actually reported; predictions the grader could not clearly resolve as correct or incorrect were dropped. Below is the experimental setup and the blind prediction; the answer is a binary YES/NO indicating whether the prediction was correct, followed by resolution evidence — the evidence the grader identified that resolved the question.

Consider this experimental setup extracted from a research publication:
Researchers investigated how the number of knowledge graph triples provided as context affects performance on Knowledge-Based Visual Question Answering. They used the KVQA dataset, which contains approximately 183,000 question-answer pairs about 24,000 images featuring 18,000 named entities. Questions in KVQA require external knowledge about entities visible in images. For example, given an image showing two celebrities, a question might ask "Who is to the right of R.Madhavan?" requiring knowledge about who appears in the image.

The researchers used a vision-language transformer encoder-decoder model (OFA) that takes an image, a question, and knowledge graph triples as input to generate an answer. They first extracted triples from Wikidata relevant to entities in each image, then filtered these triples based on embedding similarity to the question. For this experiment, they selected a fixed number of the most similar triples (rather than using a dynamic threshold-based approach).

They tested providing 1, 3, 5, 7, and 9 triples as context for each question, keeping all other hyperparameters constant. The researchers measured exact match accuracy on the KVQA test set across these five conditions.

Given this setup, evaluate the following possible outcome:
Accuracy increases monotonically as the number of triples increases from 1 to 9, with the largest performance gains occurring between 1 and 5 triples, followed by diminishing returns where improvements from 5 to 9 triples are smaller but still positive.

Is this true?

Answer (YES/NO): NO